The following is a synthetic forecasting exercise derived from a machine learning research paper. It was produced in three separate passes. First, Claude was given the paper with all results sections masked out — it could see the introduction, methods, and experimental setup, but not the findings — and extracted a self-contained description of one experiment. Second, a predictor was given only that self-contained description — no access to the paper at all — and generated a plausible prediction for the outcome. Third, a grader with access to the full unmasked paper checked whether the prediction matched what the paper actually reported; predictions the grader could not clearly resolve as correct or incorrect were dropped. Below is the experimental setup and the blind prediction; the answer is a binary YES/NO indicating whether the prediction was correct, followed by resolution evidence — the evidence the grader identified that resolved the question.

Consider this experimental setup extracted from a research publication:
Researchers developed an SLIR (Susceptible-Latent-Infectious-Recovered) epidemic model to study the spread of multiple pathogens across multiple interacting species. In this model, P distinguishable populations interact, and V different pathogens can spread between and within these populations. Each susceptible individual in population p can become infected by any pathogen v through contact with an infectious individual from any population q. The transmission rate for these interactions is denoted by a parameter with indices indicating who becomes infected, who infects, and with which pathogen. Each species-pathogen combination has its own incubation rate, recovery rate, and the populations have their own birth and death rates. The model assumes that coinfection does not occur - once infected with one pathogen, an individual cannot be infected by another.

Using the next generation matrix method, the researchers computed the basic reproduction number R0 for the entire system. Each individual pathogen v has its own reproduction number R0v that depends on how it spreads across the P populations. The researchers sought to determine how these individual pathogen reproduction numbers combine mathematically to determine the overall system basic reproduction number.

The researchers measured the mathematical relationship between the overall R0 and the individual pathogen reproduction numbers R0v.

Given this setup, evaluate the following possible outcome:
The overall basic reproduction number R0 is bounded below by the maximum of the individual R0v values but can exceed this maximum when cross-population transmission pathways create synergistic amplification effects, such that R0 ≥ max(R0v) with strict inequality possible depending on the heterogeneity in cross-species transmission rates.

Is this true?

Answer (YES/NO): NO